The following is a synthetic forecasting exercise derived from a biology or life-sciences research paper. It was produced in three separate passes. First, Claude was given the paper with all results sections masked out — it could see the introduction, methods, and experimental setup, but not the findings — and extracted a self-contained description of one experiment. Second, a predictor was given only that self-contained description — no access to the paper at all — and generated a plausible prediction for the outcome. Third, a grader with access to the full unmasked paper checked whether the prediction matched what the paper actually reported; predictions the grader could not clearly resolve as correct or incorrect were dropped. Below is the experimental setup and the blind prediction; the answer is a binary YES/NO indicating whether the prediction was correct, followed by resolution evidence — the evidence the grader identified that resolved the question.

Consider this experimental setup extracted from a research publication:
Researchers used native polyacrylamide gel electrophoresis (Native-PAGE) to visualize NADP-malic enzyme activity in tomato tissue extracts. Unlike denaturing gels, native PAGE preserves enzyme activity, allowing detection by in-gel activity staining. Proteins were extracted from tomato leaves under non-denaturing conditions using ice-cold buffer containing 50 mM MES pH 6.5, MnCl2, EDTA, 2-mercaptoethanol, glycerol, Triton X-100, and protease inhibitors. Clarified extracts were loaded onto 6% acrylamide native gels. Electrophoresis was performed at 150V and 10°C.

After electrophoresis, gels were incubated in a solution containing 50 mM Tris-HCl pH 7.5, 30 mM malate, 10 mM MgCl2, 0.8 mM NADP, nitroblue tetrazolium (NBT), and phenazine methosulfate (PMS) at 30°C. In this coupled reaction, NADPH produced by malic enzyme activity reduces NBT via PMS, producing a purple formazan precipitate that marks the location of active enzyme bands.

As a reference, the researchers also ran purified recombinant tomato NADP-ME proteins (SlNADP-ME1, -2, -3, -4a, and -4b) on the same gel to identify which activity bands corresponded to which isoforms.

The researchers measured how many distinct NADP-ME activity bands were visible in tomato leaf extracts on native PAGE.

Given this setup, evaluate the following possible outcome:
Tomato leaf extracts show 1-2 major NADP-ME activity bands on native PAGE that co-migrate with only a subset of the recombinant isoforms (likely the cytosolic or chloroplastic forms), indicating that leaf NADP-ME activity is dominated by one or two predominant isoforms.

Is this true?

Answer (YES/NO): NO